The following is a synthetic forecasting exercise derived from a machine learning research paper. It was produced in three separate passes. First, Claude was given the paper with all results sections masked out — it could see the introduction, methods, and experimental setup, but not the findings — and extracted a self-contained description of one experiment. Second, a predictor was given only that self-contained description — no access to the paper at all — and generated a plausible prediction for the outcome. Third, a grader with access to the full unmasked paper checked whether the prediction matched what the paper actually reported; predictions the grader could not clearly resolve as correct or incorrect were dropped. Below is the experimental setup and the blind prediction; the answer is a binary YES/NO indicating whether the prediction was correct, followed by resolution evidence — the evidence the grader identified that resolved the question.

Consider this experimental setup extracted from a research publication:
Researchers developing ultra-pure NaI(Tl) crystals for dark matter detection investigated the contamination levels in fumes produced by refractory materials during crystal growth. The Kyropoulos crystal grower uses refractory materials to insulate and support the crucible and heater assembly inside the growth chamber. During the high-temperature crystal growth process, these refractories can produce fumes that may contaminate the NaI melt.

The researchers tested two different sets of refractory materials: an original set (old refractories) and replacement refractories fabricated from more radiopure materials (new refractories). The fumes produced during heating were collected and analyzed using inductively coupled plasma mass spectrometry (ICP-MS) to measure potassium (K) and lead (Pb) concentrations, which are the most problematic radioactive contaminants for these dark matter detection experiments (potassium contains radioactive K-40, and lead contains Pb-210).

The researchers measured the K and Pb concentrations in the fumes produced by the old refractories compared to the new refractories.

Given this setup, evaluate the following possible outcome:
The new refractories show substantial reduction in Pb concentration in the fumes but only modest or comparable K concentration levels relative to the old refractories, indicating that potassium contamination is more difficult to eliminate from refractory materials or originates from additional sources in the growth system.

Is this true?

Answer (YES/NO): NO